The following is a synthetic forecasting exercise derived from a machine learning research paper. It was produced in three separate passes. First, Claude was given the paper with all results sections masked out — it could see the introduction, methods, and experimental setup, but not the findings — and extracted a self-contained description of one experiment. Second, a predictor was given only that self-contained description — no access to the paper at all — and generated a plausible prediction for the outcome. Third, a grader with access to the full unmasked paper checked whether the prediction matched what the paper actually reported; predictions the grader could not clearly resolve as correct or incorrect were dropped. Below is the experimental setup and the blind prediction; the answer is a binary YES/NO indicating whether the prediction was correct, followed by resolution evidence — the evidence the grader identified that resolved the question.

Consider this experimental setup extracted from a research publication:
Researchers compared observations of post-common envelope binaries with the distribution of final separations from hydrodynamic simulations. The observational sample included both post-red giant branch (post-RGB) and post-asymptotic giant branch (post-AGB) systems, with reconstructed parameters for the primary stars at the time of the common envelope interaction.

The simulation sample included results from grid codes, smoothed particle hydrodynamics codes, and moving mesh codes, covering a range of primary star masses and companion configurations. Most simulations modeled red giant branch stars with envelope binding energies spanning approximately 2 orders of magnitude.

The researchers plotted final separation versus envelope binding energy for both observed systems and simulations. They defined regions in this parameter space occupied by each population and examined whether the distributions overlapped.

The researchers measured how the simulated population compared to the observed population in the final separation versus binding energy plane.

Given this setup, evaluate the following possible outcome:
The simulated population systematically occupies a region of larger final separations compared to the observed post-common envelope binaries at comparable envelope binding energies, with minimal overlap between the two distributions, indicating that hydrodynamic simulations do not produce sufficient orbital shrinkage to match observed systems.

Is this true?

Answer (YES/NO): NO